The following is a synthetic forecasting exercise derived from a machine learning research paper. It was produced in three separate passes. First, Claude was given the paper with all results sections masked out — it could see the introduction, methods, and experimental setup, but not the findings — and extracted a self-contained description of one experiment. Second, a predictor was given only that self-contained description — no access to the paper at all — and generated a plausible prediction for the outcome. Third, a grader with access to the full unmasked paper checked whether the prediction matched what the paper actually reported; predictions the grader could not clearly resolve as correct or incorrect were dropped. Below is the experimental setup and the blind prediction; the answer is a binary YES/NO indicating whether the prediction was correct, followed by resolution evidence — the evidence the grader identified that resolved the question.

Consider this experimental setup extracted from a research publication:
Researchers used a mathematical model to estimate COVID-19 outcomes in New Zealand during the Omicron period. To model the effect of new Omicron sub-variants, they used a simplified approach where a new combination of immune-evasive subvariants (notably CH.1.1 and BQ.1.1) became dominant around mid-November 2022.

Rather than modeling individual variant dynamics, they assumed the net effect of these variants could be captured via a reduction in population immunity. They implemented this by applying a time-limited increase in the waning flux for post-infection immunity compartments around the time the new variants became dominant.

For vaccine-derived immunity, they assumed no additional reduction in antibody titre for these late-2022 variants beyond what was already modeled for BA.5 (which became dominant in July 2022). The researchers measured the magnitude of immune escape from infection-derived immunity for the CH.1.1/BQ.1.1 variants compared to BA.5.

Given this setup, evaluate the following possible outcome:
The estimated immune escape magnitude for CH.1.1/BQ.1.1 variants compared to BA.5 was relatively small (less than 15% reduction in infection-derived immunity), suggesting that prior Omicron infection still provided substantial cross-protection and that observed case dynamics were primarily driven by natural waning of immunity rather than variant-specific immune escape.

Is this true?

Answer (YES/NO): NO